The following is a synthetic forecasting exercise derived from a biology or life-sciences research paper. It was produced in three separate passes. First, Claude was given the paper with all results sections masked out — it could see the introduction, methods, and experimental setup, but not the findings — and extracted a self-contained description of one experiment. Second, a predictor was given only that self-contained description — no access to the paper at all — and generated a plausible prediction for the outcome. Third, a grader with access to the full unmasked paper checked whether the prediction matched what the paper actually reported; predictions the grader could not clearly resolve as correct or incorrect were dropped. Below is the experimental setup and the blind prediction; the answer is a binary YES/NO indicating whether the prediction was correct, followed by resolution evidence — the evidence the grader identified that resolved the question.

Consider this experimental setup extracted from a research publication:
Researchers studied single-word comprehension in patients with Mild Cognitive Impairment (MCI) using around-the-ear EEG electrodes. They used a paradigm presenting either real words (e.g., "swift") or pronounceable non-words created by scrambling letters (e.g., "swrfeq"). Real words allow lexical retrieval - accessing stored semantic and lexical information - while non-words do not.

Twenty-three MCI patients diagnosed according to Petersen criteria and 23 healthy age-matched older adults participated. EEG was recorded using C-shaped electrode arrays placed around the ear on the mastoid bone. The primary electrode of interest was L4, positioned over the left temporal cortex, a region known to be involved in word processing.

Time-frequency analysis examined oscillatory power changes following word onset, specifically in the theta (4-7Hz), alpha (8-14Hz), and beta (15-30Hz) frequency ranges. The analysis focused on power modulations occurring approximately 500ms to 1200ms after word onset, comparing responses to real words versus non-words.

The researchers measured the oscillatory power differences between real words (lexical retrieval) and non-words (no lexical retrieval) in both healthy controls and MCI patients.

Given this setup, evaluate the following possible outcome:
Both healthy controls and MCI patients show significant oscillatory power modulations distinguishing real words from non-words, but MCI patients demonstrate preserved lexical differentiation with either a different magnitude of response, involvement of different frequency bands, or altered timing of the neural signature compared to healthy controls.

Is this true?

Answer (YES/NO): NO